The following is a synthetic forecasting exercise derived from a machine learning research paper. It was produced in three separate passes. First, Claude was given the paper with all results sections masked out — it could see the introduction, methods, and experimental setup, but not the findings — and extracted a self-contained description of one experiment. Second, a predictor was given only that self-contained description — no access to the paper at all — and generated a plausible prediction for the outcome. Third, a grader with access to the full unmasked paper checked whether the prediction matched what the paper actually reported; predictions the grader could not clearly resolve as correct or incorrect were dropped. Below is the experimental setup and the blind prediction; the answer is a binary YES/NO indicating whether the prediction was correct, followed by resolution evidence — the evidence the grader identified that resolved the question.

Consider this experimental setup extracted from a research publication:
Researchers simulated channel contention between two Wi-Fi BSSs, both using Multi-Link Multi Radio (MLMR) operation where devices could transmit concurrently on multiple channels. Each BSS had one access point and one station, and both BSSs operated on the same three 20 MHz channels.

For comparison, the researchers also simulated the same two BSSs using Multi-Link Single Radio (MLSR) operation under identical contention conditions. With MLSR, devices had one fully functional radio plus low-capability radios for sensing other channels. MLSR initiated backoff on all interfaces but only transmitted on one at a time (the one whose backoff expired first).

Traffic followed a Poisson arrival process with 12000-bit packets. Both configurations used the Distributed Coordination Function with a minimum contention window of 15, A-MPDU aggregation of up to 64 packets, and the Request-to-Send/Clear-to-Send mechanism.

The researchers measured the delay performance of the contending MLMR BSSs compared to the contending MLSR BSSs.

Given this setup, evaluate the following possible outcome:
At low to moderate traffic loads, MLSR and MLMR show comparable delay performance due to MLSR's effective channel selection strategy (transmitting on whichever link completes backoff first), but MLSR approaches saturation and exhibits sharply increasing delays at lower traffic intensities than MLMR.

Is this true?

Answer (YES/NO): NO